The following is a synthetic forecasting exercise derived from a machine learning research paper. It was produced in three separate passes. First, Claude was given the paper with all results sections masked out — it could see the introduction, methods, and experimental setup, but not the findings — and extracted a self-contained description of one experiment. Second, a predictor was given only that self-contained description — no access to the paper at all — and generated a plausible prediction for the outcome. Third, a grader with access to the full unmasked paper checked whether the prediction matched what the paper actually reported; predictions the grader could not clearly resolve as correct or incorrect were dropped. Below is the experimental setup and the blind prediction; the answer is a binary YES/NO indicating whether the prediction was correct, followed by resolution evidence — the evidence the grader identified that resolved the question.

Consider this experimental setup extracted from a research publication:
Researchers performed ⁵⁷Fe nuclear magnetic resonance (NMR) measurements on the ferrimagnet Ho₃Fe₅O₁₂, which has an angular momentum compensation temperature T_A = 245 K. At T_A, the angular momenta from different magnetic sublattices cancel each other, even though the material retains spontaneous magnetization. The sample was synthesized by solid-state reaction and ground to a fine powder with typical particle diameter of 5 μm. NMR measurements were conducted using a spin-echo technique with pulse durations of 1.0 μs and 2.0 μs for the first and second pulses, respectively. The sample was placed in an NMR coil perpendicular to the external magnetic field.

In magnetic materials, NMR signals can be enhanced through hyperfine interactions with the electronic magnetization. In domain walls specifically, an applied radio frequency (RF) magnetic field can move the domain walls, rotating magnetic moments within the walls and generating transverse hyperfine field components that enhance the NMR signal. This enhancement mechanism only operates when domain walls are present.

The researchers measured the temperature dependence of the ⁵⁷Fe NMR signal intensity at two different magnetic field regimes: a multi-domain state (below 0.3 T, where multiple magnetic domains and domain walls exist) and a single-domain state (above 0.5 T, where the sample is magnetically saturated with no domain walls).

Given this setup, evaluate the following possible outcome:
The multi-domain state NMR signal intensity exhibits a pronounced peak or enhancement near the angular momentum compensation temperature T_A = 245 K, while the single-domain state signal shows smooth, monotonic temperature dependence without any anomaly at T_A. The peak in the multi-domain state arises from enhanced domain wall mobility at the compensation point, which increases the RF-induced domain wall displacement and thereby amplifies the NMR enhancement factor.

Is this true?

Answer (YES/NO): YES